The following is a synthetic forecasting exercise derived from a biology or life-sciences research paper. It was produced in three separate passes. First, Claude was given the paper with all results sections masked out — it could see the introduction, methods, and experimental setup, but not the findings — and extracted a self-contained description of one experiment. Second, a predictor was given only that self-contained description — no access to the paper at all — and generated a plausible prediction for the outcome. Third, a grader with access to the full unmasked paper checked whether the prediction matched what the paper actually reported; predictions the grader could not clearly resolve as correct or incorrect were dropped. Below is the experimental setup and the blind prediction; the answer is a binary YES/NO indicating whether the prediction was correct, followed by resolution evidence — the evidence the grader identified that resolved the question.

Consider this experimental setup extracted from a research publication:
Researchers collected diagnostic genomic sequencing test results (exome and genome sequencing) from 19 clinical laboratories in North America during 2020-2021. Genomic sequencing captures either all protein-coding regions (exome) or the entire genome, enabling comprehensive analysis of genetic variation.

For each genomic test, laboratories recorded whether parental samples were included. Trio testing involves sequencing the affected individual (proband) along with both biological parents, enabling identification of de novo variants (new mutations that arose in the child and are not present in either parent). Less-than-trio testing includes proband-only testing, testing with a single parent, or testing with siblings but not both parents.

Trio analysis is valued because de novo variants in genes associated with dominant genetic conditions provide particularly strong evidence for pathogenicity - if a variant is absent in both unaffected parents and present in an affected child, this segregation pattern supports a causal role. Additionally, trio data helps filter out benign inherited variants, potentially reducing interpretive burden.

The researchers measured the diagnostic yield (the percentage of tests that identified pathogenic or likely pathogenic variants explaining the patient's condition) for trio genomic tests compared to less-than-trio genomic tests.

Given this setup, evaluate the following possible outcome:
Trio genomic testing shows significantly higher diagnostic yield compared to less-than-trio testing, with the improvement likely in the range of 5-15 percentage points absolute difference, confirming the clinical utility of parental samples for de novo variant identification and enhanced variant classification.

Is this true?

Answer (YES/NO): NO